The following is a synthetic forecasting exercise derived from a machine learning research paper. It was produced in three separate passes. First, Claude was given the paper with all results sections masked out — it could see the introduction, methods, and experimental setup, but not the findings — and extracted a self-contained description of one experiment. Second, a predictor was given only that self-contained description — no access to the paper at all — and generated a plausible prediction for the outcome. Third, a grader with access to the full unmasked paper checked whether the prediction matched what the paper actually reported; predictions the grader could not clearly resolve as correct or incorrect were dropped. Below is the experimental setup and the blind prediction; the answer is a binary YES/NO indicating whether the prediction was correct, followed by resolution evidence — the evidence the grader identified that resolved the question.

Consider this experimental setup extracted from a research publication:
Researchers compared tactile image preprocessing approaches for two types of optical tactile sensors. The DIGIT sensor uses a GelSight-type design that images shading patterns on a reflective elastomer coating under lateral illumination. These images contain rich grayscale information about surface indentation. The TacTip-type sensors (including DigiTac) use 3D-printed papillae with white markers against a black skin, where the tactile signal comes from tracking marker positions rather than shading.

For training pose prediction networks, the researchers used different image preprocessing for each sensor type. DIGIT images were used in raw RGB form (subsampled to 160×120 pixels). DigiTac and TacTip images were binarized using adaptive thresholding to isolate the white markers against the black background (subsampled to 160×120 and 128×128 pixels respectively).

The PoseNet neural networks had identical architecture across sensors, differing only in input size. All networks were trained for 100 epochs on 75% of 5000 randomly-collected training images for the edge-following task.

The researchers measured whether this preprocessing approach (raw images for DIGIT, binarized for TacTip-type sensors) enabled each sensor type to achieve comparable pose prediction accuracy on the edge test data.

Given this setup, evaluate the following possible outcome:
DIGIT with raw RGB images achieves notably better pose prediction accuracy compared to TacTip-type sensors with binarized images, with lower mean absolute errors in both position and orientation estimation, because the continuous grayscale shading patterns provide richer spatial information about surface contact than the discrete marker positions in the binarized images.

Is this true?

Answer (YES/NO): NO